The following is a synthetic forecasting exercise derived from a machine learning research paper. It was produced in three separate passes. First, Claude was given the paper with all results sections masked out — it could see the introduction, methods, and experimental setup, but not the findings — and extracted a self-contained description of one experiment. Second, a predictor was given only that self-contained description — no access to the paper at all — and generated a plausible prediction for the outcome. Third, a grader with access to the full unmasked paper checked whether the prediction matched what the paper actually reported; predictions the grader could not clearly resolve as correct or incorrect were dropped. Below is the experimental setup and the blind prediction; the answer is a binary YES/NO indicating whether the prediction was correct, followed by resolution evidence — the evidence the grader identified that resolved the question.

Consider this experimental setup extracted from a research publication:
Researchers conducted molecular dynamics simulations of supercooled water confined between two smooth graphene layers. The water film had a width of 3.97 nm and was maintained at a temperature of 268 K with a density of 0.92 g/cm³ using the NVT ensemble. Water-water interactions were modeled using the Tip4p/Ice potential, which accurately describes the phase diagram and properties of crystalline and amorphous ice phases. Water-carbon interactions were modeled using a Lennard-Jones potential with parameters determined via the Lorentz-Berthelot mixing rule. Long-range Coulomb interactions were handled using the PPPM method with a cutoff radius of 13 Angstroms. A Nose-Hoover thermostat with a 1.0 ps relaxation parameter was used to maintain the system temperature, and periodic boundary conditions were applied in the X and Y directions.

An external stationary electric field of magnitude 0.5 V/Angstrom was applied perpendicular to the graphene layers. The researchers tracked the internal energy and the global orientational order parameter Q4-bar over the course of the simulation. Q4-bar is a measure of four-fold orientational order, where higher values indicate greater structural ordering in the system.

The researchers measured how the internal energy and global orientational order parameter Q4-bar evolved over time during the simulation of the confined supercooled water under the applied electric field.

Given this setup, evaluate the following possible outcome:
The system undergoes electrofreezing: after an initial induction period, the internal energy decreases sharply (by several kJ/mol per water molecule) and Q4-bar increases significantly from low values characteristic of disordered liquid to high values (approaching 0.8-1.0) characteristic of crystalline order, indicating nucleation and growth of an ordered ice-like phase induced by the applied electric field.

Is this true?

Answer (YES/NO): NO